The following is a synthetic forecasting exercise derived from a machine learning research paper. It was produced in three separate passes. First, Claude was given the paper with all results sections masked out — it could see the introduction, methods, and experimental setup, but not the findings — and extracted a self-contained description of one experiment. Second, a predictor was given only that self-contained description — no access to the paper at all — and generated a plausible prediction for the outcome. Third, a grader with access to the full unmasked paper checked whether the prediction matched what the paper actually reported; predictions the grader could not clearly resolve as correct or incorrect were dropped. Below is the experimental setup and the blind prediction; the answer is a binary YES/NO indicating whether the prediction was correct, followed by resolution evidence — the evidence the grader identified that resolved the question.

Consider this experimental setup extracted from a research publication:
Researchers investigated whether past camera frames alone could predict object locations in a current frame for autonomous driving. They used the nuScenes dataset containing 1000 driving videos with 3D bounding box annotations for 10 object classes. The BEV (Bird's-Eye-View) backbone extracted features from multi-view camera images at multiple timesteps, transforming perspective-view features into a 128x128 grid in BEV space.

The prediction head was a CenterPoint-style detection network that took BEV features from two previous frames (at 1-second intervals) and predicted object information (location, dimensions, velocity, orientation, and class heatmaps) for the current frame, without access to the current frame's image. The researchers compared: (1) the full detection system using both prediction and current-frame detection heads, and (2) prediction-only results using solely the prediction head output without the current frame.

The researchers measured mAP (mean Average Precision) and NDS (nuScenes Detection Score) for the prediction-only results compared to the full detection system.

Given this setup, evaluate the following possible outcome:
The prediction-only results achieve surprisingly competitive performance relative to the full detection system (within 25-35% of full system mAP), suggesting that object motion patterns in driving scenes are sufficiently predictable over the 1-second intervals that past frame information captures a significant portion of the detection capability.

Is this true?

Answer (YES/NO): YES